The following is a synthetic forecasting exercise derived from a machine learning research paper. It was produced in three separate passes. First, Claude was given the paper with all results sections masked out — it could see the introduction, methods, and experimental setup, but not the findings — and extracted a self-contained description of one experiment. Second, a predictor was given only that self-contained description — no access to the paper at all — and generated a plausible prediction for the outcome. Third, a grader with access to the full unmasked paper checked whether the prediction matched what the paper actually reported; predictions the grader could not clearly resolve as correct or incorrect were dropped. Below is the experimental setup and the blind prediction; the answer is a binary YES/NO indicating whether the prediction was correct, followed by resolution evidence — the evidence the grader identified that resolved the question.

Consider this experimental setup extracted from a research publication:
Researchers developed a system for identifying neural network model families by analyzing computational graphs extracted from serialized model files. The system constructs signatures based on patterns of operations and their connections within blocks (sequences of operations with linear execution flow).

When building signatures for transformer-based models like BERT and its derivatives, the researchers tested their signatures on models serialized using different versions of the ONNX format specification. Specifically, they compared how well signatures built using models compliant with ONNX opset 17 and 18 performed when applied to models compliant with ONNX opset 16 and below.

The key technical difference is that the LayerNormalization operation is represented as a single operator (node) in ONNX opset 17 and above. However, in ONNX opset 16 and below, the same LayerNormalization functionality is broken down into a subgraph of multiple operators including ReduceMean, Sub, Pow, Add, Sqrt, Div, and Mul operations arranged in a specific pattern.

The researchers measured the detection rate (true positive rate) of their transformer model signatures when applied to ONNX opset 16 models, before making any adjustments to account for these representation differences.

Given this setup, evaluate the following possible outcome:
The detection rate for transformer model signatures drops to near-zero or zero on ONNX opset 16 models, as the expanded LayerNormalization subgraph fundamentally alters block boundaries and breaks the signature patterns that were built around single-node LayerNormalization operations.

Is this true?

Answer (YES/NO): NO